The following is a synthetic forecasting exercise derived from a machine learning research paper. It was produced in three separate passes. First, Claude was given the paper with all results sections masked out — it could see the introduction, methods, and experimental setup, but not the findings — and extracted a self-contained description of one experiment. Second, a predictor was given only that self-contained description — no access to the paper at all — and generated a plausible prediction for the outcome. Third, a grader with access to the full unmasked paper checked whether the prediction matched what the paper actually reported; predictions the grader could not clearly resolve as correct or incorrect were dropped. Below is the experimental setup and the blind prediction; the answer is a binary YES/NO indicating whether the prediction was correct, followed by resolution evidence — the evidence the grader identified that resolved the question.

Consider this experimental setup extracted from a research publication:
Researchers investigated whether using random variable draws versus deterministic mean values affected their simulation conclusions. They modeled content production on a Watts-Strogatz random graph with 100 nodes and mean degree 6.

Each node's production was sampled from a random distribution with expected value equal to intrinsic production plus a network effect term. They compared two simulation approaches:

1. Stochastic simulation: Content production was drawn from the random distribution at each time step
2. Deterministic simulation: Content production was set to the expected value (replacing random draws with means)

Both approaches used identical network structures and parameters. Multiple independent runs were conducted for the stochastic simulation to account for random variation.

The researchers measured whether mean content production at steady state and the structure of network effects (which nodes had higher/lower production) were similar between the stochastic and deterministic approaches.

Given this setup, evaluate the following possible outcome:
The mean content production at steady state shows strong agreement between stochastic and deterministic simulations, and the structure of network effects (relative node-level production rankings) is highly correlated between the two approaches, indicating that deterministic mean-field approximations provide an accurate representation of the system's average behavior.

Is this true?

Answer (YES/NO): YES